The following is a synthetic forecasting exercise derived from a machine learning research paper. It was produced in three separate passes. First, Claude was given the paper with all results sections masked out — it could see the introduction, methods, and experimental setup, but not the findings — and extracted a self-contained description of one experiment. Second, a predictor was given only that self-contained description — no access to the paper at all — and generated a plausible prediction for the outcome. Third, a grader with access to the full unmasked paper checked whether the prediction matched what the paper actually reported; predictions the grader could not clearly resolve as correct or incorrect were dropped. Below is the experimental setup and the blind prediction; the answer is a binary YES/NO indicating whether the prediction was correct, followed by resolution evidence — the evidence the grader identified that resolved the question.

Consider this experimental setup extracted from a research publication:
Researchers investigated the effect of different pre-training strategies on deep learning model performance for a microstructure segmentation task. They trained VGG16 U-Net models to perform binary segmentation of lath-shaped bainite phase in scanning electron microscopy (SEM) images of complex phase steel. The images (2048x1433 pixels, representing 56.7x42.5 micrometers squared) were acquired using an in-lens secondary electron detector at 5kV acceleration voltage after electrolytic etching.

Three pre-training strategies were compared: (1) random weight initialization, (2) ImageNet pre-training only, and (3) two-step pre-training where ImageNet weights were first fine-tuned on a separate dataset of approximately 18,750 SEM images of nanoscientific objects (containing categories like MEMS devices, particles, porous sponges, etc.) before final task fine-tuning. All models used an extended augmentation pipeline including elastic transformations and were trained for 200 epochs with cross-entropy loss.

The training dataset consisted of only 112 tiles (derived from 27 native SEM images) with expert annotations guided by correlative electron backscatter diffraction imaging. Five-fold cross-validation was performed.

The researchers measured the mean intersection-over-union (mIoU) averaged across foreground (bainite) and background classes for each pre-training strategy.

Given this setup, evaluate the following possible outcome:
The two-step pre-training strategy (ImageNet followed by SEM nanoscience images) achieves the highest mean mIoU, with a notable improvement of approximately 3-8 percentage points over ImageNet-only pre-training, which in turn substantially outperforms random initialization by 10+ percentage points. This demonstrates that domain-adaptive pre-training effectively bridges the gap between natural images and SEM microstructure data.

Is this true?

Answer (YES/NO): NO